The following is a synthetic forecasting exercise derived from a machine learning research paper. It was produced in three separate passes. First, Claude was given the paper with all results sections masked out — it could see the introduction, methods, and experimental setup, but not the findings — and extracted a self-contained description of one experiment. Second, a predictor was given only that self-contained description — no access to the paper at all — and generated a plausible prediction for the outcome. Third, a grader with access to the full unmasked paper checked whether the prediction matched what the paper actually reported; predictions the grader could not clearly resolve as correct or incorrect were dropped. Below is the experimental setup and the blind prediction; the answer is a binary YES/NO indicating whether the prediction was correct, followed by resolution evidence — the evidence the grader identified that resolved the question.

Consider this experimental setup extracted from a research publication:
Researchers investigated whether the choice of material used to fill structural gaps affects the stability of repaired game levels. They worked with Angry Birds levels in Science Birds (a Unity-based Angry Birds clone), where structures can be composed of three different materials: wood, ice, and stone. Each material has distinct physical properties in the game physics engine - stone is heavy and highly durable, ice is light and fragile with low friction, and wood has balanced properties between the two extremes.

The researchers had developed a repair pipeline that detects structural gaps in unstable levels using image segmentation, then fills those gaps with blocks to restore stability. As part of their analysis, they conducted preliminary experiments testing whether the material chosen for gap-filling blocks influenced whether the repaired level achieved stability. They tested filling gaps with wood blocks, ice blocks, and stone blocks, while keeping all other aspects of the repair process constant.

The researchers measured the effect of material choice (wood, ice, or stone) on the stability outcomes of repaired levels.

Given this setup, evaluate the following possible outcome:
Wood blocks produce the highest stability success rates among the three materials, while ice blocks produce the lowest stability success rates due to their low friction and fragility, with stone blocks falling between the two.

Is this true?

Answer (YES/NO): NO